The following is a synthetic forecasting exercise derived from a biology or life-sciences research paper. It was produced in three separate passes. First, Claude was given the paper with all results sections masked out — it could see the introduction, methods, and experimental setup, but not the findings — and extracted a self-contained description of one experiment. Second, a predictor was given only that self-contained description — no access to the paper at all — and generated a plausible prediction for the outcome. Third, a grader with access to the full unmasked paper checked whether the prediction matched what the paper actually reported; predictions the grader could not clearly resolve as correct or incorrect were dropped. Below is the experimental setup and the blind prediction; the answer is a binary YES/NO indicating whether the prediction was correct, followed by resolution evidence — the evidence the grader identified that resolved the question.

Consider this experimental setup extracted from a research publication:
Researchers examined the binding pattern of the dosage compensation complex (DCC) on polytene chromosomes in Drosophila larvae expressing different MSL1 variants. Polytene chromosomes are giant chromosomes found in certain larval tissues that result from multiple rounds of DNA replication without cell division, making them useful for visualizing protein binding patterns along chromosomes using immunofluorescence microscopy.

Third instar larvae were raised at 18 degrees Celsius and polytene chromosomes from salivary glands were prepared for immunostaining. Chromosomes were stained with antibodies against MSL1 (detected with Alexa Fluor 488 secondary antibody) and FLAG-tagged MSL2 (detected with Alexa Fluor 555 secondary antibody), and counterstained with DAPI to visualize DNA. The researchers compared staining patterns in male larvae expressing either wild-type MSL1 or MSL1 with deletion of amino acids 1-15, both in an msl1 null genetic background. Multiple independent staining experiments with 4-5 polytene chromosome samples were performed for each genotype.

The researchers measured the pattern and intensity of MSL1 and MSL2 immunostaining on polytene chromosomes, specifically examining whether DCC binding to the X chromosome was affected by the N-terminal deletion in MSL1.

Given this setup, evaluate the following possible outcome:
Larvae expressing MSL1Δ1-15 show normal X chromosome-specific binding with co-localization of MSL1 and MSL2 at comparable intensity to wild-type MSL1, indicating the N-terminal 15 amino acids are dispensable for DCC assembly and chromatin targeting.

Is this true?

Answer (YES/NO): NO